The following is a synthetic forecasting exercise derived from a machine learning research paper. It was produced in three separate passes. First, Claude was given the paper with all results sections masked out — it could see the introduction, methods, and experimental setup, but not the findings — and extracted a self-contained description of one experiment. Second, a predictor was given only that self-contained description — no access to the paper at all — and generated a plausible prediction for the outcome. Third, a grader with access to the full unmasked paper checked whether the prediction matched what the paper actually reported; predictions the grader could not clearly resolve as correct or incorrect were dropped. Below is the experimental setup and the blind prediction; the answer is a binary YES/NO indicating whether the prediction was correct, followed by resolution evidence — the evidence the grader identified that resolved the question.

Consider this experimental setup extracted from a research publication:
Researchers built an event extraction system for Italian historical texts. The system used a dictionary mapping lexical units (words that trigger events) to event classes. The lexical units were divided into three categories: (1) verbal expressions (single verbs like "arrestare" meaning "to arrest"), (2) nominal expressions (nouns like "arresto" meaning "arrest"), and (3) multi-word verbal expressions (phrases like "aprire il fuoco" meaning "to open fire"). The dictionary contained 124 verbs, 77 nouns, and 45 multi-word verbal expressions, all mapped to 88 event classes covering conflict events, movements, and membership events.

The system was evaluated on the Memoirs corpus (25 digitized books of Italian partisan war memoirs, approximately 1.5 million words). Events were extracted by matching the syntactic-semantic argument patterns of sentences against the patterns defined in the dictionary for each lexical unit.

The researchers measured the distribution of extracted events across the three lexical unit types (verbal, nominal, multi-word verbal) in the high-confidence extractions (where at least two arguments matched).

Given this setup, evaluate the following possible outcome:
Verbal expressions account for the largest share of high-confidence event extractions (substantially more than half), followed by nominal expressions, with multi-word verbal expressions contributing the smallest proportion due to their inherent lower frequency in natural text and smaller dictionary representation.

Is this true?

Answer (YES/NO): YES